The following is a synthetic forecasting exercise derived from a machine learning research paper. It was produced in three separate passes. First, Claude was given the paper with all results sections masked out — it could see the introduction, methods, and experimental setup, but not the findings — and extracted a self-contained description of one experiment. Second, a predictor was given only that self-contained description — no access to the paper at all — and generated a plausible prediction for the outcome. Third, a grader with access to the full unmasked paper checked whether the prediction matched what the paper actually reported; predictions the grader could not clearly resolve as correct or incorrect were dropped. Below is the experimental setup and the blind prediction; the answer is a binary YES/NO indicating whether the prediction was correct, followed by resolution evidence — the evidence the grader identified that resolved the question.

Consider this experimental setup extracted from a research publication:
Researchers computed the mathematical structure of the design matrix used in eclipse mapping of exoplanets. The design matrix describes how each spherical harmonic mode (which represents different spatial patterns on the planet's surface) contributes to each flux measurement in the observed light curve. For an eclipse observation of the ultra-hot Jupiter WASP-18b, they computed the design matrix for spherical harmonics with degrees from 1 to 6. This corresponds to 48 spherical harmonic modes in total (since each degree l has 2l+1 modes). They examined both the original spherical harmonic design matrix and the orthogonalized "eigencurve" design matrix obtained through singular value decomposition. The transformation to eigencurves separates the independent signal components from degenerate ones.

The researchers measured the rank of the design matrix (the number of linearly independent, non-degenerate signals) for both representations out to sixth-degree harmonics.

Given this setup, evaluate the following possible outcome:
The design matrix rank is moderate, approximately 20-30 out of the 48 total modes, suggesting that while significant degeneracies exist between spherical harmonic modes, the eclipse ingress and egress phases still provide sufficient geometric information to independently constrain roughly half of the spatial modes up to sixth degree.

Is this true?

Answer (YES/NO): NO